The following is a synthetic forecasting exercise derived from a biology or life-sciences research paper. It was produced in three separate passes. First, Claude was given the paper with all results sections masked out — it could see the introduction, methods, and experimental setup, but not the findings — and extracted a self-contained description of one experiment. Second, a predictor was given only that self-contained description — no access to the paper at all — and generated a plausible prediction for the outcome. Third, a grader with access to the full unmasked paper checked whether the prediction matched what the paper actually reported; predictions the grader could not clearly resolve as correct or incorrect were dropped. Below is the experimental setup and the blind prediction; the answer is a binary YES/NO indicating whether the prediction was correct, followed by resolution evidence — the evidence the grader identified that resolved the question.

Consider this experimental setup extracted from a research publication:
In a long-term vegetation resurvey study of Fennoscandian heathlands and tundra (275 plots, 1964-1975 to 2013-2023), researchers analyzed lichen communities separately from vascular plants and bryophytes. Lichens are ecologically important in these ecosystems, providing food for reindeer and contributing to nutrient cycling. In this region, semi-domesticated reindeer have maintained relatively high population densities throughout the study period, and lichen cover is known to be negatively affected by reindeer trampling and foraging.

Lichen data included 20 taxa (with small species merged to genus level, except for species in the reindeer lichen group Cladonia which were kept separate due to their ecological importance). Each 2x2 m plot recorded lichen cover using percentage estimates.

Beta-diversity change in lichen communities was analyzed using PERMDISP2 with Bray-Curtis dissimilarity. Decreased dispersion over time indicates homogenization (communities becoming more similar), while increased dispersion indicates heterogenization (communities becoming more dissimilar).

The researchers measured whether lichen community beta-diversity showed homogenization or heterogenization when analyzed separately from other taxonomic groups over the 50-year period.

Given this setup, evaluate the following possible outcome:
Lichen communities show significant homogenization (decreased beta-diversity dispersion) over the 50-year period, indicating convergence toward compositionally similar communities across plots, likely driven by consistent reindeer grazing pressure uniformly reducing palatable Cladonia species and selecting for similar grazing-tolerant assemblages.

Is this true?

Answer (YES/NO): NO